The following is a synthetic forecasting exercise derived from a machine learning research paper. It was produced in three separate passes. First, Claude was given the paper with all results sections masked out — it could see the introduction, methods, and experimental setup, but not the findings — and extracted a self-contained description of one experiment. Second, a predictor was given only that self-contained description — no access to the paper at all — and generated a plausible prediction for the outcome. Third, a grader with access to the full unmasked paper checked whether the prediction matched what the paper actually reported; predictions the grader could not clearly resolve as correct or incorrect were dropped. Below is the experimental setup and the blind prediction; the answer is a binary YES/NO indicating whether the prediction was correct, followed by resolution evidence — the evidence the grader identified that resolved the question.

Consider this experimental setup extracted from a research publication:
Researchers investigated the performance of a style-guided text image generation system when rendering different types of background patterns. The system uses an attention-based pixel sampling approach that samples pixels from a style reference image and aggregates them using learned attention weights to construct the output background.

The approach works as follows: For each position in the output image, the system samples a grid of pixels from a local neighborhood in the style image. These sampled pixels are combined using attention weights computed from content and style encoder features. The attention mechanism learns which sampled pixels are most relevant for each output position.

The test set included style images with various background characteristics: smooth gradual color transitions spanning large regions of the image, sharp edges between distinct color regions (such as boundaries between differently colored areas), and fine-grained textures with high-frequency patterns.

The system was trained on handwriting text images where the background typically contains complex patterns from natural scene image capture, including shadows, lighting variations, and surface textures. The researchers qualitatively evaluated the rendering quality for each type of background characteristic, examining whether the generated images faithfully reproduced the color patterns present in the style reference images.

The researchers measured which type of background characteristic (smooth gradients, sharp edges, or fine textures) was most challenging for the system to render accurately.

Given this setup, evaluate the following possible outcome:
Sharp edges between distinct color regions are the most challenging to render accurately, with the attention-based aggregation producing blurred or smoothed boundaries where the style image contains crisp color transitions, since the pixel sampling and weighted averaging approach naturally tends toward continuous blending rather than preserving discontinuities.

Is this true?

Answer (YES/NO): YES